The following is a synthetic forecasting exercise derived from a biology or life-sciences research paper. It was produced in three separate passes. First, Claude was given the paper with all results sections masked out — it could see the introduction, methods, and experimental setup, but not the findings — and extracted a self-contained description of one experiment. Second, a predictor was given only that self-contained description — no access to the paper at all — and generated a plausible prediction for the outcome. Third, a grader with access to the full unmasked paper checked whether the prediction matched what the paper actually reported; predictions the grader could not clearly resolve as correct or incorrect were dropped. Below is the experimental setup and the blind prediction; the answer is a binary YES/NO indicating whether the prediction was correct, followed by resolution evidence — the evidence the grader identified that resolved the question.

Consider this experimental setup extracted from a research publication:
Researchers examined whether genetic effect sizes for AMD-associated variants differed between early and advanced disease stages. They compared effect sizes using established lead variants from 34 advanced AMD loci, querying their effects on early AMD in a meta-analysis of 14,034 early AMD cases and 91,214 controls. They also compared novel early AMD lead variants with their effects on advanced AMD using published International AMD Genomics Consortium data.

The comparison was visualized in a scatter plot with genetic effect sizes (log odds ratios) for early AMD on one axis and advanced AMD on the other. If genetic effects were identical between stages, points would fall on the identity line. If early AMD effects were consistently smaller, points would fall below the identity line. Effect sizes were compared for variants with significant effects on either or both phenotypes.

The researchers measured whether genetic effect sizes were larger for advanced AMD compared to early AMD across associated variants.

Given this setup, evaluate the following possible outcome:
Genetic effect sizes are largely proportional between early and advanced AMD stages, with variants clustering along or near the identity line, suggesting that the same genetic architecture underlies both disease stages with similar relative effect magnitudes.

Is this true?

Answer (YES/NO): NO